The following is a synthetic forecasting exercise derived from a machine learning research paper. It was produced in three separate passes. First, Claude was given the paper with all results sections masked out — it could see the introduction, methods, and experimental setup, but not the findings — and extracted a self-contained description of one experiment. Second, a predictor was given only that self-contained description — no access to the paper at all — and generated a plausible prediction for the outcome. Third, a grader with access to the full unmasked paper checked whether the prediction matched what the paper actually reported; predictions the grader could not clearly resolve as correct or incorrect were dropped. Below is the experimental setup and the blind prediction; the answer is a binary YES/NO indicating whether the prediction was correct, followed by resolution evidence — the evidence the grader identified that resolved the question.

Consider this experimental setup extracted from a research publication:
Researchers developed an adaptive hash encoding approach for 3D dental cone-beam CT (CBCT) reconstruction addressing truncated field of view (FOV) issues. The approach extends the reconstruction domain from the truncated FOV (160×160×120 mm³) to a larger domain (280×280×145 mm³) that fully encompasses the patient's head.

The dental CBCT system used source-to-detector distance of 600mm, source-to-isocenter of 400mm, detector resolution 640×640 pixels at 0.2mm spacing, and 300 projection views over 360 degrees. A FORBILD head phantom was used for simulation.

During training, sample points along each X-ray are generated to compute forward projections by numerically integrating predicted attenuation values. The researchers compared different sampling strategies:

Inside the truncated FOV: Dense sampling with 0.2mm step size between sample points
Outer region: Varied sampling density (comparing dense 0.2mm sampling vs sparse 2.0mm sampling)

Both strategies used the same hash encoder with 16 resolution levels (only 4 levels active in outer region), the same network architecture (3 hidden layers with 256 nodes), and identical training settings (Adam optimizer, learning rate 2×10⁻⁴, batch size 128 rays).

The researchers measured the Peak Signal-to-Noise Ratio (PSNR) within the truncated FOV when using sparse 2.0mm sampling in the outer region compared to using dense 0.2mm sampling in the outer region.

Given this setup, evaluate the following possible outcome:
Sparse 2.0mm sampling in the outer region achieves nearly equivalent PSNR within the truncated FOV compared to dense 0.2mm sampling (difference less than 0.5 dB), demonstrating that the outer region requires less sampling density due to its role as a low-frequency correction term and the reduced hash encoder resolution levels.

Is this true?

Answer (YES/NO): NO